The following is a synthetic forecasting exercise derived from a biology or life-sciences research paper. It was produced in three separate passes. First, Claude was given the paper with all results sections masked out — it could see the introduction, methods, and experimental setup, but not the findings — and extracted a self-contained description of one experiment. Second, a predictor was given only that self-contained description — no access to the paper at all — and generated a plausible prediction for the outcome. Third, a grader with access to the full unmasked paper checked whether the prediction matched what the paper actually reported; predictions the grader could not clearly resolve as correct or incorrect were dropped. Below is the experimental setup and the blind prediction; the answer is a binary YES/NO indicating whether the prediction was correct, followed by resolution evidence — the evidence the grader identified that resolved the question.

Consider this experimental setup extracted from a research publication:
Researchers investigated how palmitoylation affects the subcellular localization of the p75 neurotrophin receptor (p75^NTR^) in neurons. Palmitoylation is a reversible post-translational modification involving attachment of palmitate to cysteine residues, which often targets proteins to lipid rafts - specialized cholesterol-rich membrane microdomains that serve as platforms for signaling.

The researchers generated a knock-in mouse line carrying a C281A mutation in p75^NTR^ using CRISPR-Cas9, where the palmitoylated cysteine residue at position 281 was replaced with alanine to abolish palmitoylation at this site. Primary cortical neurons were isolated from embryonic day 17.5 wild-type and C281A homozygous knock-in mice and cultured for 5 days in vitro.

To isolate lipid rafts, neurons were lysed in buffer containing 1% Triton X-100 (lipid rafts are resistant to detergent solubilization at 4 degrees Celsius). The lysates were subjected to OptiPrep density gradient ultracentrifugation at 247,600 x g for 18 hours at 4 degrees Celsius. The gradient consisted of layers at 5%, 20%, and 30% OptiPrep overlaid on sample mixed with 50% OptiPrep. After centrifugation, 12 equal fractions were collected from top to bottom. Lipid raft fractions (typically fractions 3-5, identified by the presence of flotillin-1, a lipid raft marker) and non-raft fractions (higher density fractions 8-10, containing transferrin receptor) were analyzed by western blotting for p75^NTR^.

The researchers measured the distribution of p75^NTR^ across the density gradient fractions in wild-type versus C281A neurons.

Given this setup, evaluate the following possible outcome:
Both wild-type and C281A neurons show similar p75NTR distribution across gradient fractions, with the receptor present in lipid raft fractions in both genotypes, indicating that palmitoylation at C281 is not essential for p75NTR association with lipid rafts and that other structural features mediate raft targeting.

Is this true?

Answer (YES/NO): NO